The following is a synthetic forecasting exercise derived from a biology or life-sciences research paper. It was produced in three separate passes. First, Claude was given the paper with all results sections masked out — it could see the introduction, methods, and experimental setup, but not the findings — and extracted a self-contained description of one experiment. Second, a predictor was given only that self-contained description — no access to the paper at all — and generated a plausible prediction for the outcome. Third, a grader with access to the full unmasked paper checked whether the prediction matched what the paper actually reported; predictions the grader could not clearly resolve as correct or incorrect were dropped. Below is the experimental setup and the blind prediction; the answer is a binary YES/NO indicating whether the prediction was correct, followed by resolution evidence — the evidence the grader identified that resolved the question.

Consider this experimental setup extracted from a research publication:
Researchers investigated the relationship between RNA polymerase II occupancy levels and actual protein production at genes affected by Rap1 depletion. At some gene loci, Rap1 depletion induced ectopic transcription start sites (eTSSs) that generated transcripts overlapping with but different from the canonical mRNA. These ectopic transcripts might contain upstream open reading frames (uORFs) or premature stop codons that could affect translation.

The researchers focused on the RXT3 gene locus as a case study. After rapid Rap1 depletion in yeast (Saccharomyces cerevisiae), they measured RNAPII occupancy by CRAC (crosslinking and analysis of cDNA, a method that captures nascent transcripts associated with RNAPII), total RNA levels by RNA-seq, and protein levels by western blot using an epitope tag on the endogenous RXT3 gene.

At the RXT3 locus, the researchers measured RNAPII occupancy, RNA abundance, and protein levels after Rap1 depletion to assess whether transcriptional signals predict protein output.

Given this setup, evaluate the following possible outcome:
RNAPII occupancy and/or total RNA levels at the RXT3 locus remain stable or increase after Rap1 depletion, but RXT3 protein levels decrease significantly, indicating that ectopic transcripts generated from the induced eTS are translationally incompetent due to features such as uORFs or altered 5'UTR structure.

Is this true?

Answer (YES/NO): YES